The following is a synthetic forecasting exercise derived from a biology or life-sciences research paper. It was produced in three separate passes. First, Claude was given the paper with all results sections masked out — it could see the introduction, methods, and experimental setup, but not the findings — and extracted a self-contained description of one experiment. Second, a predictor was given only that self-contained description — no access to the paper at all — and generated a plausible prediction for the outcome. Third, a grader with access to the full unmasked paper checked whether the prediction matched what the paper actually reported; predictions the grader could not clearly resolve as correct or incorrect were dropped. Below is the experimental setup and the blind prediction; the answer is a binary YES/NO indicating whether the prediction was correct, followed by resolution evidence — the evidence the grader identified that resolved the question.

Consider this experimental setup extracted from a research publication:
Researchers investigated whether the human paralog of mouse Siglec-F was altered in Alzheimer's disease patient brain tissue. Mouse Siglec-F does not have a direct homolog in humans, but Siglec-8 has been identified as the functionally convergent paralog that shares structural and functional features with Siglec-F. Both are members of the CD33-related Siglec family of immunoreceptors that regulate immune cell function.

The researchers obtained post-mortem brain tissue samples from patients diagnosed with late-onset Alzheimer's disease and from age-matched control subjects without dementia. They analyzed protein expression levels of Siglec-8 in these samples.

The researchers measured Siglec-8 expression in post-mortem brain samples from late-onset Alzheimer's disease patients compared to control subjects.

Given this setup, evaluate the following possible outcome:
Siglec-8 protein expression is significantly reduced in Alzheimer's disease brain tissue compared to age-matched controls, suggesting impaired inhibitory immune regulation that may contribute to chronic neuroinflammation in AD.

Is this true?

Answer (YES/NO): NO